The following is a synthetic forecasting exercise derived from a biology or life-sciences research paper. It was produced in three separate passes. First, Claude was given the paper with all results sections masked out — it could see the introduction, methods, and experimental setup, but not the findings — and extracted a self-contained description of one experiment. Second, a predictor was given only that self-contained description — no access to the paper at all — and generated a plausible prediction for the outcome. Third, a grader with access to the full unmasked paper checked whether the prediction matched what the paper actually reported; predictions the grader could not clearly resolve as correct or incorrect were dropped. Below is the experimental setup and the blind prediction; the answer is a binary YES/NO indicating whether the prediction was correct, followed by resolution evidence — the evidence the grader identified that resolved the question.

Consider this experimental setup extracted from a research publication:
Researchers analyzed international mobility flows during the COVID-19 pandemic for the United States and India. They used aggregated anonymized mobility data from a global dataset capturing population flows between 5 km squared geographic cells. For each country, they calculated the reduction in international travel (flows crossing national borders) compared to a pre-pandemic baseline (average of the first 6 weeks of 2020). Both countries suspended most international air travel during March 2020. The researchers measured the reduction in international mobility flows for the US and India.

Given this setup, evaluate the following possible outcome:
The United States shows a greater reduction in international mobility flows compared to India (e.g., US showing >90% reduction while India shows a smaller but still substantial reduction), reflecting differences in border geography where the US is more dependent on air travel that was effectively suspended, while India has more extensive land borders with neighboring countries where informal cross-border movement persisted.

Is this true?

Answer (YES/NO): NO